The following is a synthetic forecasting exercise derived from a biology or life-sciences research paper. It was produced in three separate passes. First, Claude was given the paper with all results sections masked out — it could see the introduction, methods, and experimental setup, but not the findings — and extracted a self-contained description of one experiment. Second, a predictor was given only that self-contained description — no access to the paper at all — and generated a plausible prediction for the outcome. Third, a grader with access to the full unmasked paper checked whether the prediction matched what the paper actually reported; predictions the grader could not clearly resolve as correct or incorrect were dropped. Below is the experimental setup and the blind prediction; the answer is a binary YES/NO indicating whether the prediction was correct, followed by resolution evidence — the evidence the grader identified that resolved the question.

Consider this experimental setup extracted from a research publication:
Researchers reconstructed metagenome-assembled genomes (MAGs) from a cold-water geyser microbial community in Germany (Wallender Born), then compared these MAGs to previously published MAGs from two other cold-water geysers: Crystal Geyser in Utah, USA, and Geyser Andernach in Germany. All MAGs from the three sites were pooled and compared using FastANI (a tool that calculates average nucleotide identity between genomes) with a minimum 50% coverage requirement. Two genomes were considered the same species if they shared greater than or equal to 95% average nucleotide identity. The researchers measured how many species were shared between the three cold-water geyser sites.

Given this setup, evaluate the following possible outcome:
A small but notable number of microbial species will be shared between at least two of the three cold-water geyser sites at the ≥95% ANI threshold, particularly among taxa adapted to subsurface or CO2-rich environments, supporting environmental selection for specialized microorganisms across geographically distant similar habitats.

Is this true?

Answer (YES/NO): NO